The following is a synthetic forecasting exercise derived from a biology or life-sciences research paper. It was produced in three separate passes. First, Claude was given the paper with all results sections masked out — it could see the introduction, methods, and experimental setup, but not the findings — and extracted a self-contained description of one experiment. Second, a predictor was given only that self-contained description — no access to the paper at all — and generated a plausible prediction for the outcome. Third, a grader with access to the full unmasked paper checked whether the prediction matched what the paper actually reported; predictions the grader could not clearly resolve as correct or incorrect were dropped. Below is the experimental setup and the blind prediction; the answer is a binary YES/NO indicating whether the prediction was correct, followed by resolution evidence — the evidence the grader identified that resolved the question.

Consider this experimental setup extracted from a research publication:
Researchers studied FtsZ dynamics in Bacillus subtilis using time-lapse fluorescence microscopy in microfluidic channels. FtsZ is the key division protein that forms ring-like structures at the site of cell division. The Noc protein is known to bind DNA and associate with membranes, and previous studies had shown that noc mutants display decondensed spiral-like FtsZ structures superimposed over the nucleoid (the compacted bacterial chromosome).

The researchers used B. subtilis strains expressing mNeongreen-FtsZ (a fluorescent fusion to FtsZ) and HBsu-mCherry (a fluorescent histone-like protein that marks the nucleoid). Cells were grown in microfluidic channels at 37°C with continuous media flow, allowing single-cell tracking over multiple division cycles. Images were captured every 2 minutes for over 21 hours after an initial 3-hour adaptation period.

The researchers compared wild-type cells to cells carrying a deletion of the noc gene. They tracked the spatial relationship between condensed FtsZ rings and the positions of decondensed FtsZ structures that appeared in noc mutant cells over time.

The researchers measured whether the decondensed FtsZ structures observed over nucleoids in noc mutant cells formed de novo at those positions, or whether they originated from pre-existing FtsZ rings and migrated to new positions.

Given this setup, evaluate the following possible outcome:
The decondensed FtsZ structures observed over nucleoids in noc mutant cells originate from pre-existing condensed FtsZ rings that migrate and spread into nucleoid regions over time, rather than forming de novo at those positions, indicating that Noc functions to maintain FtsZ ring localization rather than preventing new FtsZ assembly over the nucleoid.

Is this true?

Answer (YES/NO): YES